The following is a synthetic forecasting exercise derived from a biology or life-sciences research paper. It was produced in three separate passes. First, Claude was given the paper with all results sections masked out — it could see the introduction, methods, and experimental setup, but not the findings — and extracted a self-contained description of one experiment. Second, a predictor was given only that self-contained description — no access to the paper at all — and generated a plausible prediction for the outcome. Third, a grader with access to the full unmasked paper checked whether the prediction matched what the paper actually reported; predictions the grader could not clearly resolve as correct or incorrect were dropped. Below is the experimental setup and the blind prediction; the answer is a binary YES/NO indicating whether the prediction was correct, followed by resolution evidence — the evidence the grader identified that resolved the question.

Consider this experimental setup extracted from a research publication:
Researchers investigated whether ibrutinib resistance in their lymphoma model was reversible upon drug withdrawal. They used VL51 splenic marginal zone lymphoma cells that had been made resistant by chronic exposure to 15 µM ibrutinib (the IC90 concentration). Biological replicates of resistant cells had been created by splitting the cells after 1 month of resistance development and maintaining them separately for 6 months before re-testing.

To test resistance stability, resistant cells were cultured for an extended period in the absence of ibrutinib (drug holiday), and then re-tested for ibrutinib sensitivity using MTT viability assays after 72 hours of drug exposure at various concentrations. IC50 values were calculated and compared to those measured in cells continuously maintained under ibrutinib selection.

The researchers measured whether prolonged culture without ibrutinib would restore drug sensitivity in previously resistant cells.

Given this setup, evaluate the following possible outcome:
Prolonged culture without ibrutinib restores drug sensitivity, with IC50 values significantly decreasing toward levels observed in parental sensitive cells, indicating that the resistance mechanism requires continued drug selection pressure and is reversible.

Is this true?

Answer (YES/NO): NO